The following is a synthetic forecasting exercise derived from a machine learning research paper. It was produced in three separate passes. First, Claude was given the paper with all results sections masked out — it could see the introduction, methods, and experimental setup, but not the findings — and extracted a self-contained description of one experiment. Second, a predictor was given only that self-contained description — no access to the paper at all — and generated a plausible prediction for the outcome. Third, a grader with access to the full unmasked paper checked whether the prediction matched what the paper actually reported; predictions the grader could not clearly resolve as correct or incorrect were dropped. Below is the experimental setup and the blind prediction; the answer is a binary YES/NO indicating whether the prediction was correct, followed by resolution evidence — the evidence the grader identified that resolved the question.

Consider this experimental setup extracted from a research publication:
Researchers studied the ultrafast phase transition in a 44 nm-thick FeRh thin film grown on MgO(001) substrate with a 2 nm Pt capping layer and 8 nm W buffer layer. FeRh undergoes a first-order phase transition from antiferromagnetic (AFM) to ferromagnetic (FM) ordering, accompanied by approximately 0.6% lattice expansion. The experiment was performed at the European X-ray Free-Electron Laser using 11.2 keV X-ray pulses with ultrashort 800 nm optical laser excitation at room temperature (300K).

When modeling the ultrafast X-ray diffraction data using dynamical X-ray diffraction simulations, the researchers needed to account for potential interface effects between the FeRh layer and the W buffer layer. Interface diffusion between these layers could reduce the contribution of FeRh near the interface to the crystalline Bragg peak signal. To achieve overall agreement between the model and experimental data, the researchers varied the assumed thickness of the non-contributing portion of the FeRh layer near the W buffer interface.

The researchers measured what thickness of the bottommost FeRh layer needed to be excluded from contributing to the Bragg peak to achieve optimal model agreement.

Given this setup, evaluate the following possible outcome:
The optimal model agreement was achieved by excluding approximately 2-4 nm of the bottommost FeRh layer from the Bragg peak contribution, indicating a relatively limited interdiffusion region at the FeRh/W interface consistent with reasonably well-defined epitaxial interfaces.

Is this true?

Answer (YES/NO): NO